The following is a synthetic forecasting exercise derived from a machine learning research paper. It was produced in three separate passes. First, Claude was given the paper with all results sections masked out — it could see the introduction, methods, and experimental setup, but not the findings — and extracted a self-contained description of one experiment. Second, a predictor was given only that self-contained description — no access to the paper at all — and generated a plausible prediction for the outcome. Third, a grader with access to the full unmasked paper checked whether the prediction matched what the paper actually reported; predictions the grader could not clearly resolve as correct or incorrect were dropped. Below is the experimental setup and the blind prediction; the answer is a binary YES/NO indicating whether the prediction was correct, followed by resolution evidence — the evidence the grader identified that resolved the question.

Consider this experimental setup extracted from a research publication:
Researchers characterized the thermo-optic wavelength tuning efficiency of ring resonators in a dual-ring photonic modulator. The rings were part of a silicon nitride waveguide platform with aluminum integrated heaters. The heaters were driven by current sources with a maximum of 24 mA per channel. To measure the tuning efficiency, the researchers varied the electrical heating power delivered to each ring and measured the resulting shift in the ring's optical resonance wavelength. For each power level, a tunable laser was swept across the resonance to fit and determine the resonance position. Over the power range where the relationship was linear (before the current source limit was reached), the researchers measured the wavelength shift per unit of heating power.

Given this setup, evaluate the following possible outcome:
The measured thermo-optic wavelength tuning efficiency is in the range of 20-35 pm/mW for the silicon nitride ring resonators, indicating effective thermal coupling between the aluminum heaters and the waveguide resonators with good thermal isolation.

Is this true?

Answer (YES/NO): NO